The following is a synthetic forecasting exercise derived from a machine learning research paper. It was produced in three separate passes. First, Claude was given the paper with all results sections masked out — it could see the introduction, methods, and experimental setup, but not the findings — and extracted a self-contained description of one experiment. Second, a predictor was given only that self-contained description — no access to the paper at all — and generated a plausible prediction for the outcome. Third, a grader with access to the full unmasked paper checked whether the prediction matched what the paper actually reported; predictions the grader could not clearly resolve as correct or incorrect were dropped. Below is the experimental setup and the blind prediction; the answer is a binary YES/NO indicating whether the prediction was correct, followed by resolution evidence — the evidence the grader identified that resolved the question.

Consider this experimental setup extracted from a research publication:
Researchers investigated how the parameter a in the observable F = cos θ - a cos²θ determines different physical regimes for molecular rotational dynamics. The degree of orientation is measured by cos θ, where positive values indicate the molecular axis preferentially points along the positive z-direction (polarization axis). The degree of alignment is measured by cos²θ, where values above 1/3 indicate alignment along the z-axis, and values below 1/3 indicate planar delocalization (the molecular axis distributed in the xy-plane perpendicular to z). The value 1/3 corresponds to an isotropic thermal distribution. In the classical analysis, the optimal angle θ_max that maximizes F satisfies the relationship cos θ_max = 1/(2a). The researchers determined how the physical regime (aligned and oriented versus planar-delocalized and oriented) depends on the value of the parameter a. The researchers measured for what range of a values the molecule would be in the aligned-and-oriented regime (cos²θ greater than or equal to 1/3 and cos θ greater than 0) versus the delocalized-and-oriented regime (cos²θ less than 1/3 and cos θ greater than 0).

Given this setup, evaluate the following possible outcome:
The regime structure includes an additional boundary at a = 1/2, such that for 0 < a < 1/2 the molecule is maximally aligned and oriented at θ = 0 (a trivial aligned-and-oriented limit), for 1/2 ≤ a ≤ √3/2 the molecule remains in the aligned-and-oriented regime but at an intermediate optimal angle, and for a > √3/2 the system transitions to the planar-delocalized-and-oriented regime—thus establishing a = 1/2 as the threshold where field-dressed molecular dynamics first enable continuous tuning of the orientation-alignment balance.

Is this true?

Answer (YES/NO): YES